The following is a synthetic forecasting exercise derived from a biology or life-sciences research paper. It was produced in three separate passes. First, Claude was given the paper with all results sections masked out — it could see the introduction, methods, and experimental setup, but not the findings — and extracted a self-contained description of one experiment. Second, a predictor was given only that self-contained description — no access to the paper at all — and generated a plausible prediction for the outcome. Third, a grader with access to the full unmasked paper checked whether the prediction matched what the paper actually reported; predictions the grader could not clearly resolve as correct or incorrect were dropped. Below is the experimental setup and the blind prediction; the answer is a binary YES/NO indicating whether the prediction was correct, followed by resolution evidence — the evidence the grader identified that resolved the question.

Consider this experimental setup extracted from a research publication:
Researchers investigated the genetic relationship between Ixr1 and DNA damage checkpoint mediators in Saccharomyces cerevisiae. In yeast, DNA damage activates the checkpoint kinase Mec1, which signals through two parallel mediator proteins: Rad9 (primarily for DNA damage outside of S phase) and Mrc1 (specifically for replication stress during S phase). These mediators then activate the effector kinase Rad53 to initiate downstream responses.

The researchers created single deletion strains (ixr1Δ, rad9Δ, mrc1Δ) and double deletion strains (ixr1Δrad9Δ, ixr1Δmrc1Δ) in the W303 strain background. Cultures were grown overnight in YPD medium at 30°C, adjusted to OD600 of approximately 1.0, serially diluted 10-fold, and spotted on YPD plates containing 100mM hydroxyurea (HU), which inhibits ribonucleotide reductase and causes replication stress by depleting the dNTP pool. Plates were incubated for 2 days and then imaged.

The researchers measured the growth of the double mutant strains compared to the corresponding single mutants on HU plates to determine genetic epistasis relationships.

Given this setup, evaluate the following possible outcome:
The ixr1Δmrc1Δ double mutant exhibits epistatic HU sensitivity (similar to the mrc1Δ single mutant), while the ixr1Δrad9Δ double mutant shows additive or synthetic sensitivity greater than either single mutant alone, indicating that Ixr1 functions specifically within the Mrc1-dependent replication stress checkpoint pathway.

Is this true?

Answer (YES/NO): YES